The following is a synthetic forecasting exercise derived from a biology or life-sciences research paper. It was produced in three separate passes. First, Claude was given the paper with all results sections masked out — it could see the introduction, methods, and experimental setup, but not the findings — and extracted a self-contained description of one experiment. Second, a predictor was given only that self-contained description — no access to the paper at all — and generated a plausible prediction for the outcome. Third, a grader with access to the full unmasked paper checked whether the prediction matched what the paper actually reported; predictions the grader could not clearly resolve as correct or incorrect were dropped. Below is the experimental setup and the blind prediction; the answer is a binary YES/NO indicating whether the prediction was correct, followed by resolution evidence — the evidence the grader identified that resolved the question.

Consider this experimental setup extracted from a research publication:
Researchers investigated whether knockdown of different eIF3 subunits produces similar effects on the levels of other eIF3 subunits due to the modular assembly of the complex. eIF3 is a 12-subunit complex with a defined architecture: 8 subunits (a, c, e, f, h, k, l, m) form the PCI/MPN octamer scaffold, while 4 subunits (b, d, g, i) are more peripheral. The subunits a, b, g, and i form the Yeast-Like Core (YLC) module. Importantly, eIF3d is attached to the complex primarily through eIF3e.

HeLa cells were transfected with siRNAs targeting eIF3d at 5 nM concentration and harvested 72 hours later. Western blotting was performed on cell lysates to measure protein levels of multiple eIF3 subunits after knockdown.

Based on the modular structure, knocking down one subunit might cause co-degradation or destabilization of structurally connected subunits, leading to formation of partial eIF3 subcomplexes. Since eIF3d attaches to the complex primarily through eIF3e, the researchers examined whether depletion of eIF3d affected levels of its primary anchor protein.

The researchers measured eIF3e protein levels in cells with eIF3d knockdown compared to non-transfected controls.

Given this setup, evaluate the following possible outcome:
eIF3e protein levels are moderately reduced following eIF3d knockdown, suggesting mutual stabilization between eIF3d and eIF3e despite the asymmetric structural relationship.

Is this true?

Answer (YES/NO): NO